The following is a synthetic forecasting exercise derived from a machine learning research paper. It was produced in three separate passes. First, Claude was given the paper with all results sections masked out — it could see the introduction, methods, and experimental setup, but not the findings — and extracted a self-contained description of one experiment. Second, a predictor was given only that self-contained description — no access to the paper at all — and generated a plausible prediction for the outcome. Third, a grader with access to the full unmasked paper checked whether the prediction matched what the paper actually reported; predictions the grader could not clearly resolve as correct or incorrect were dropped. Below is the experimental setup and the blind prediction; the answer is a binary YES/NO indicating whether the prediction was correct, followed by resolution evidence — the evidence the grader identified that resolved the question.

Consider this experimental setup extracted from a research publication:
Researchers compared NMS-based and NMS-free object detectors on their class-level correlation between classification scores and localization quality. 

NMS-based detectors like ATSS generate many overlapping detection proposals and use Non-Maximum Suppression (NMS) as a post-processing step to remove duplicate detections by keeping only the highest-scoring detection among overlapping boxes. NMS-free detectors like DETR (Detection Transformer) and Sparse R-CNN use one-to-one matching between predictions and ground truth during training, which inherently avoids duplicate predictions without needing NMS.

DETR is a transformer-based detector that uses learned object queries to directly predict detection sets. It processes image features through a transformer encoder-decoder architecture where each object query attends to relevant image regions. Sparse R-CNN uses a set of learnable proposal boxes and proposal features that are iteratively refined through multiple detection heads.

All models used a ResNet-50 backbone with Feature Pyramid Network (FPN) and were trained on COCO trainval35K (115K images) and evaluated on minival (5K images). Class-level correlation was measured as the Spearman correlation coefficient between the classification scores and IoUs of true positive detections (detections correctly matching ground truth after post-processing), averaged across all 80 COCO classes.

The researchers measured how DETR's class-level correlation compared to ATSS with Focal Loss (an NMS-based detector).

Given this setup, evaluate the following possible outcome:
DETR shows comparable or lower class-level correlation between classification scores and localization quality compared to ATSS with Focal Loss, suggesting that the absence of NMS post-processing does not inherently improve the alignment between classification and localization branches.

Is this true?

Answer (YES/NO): NO